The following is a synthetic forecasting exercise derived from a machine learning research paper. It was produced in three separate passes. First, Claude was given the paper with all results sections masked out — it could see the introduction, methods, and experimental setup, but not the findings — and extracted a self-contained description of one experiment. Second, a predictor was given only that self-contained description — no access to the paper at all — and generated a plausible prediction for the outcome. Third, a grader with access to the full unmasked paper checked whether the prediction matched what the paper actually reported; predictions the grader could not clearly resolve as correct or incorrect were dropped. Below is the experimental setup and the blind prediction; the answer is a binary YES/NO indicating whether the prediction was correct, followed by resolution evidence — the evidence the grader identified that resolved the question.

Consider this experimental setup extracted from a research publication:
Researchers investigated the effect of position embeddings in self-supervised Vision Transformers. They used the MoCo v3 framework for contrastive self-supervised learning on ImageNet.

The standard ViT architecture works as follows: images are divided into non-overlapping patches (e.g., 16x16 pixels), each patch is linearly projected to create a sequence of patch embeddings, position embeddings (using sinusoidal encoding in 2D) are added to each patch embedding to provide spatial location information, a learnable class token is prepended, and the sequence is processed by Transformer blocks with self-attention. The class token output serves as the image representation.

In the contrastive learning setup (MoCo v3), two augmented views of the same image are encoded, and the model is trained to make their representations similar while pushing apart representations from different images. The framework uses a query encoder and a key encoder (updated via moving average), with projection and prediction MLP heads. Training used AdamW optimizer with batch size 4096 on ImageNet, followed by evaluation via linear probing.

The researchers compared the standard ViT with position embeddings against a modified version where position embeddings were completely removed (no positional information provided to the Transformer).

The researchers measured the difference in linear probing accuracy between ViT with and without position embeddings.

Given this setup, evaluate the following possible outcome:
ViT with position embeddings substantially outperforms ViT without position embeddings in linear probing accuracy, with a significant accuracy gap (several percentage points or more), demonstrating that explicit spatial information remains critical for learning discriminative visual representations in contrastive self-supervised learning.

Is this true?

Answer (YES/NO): NO